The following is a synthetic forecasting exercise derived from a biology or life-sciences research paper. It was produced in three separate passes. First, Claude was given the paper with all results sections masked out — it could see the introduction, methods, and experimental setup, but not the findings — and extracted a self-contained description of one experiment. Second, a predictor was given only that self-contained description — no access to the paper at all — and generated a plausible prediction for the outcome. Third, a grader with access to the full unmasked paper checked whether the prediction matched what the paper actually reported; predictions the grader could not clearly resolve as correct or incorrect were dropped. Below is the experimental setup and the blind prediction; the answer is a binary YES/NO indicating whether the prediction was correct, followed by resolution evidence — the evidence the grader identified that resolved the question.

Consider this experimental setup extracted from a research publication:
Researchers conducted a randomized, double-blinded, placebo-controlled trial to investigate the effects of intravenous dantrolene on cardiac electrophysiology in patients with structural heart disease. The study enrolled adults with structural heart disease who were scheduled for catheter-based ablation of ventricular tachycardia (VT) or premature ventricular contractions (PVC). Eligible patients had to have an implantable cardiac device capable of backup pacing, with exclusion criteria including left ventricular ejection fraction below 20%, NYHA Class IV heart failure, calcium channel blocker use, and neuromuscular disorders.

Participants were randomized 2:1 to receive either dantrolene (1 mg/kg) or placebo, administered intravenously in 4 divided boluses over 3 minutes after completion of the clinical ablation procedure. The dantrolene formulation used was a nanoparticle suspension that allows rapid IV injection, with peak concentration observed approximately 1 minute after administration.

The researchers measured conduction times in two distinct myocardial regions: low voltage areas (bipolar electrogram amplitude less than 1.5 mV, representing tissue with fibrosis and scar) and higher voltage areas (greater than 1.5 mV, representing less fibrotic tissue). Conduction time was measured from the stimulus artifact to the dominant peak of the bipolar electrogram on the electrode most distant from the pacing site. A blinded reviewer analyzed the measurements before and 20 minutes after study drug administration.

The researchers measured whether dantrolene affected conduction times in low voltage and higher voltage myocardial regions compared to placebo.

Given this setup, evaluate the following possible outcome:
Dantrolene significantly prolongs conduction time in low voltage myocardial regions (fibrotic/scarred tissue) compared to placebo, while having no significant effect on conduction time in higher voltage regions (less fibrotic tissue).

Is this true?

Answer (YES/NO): NO